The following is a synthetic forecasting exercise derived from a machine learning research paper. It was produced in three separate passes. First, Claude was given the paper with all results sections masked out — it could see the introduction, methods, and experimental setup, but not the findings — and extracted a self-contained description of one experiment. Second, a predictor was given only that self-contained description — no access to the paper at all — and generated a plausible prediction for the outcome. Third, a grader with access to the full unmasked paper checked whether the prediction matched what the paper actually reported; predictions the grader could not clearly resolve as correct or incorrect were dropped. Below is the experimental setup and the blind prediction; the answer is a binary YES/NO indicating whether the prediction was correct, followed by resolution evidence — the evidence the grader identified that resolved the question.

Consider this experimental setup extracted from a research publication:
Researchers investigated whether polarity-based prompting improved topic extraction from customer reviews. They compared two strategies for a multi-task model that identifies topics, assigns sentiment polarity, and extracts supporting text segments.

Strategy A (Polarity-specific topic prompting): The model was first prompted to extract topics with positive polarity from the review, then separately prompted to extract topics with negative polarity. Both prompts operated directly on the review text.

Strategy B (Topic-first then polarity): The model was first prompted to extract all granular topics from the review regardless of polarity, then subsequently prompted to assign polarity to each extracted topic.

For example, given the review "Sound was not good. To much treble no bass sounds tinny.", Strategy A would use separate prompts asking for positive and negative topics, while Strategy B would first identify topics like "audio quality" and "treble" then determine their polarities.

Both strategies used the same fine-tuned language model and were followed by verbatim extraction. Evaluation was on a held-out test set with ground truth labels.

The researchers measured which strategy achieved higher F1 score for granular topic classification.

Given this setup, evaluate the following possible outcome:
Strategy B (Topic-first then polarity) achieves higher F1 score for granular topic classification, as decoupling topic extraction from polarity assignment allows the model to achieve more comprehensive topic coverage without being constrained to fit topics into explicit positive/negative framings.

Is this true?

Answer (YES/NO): YES